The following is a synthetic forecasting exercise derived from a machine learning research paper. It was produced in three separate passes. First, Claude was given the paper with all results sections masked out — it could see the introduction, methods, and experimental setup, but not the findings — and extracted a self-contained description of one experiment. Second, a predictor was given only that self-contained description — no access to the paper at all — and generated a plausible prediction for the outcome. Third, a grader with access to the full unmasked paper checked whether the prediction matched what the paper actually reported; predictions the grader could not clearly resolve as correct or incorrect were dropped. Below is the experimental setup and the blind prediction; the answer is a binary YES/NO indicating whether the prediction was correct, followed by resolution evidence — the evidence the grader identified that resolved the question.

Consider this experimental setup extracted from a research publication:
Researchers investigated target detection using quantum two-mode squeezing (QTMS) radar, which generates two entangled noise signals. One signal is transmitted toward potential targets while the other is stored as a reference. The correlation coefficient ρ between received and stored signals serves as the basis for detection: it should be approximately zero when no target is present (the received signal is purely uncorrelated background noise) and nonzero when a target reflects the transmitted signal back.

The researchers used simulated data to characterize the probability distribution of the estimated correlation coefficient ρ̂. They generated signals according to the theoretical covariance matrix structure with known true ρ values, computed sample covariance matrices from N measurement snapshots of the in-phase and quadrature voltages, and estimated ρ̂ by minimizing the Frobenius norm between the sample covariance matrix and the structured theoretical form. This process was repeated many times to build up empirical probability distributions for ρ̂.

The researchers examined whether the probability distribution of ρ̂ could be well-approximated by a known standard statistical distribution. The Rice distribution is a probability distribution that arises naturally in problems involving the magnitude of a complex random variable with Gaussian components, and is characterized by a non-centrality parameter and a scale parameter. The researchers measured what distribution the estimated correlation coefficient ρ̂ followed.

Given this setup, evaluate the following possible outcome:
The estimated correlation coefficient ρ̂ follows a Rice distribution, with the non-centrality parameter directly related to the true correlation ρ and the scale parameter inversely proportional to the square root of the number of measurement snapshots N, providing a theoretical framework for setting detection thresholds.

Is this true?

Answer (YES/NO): YES